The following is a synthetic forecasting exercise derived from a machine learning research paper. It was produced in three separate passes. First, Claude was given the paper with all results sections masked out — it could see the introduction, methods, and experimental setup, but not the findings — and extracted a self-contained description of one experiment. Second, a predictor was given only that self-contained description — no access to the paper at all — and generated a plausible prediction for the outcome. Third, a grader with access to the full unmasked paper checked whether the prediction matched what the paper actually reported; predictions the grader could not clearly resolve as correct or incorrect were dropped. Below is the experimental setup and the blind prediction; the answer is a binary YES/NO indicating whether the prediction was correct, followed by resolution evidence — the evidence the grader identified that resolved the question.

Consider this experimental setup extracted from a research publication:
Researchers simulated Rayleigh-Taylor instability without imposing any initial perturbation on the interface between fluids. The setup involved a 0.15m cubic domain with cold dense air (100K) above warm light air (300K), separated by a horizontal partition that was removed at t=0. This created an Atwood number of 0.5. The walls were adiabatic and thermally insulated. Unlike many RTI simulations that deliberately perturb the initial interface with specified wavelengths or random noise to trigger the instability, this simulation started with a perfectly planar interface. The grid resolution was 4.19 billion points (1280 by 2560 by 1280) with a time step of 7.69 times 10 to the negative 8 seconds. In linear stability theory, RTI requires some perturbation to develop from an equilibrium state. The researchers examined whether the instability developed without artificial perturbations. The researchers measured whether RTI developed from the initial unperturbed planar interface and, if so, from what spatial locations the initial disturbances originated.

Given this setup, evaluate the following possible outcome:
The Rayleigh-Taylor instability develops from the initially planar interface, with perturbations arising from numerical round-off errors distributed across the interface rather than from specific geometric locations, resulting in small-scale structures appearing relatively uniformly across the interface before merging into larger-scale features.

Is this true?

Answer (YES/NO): NO